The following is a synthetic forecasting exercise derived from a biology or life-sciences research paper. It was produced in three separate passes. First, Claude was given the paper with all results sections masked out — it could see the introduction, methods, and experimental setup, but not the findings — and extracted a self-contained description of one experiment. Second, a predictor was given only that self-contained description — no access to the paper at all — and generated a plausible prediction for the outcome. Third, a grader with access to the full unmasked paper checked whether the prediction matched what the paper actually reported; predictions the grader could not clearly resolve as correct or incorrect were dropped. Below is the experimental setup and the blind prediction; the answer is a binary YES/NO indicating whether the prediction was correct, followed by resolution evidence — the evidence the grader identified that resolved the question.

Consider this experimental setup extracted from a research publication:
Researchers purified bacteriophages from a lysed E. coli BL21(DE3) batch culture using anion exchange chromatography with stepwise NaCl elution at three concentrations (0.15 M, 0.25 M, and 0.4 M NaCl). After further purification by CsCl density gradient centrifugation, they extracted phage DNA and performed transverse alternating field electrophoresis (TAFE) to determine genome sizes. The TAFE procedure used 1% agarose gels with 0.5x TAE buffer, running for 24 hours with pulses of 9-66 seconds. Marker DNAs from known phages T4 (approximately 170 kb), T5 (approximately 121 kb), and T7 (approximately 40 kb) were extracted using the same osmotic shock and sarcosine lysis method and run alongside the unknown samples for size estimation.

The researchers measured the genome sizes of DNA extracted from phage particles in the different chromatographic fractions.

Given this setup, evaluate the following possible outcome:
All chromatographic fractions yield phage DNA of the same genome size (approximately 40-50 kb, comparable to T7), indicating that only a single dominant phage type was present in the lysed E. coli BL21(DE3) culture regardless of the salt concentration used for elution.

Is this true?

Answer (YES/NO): NO